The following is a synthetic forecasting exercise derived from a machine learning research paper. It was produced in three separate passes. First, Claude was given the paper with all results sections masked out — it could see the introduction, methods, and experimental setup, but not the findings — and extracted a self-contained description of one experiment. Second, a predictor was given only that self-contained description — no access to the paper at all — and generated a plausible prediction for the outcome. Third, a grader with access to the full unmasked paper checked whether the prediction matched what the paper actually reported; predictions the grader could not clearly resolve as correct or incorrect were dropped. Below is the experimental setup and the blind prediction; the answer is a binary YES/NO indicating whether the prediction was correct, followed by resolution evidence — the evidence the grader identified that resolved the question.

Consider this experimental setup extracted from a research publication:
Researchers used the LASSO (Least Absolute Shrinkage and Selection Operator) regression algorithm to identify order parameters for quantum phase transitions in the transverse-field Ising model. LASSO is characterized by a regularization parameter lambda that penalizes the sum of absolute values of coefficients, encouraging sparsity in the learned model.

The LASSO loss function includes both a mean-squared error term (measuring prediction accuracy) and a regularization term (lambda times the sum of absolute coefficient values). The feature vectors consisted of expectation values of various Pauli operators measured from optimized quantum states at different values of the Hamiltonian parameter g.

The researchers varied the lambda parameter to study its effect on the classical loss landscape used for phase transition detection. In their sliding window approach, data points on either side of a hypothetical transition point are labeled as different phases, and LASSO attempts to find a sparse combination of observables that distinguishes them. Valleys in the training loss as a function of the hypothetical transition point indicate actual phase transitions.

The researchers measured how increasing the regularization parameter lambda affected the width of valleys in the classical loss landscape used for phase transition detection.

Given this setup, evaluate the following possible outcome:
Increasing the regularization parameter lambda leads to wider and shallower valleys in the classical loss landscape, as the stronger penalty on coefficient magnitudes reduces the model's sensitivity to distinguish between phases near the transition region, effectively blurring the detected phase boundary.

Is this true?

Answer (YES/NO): NO